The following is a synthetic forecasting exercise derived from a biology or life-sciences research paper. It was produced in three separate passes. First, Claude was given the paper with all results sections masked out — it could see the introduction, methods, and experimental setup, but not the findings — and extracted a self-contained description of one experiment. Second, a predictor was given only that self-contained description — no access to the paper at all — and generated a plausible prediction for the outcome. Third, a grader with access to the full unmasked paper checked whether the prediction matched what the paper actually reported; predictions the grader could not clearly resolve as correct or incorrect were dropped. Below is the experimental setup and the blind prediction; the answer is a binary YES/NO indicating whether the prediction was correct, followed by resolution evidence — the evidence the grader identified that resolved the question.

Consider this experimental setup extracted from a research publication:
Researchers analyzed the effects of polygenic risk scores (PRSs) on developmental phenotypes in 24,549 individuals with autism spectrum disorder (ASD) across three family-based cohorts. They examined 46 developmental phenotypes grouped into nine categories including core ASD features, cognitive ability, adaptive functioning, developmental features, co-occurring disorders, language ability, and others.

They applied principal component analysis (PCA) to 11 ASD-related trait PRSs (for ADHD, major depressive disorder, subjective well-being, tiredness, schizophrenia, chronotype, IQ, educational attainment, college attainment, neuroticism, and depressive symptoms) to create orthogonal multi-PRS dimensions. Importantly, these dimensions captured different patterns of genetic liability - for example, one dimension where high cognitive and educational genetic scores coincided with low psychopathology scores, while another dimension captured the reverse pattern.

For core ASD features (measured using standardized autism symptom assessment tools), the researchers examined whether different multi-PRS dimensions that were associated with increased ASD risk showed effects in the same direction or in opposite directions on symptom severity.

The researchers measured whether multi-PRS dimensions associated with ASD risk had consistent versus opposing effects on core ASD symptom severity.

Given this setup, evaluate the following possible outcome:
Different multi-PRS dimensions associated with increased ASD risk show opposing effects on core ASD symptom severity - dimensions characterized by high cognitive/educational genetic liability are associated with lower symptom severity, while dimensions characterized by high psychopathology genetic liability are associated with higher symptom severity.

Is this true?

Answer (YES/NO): YES